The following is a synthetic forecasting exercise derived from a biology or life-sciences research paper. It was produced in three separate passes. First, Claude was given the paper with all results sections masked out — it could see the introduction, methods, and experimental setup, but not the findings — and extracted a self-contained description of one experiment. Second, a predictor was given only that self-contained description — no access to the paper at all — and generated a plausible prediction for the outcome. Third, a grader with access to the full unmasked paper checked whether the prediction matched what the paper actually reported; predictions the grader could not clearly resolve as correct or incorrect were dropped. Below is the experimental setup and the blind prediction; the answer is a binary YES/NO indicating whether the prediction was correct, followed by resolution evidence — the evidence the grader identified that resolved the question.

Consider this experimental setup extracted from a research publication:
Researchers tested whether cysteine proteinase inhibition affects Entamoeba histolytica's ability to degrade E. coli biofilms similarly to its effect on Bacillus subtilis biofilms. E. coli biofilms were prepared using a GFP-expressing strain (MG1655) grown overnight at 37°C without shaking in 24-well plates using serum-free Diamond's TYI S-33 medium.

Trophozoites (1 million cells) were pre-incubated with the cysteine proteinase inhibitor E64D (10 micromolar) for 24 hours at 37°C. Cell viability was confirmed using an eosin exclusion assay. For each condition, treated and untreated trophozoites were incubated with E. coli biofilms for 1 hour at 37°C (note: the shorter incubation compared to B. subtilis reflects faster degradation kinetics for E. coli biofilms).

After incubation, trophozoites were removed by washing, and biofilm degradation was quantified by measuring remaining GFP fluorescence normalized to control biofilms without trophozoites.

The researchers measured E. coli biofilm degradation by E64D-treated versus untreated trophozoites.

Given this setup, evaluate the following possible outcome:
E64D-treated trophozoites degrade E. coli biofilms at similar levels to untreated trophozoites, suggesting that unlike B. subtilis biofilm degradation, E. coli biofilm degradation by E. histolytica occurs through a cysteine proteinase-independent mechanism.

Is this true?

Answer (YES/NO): NO